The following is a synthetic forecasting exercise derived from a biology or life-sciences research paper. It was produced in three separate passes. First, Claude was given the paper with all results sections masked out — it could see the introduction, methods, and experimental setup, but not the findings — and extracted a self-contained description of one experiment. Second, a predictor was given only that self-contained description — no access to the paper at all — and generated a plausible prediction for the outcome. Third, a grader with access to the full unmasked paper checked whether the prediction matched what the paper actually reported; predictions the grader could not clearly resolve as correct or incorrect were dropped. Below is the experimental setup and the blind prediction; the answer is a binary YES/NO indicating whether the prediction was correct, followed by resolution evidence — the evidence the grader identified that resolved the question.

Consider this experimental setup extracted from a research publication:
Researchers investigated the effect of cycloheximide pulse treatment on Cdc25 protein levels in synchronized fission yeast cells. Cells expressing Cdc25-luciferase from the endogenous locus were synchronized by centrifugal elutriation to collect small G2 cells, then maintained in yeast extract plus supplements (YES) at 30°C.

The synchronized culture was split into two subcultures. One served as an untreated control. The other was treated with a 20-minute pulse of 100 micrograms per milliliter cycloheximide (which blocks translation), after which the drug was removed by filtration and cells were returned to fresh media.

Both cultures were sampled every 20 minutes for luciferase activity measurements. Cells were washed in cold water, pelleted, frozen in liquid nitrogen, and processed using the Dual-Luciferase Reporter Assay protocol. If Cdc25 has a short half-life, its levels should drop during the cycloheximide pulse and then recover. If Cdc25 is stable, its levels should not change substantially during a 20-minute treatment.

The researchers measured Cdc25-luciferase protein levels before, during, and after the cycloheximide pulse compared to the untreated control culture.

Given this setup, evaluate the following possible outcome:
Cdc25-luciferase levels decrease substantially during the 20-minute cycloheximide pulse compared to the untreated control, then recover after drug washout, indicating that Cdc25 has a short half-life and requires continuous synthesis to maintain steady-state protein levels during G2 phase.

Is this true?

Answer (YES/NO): YES